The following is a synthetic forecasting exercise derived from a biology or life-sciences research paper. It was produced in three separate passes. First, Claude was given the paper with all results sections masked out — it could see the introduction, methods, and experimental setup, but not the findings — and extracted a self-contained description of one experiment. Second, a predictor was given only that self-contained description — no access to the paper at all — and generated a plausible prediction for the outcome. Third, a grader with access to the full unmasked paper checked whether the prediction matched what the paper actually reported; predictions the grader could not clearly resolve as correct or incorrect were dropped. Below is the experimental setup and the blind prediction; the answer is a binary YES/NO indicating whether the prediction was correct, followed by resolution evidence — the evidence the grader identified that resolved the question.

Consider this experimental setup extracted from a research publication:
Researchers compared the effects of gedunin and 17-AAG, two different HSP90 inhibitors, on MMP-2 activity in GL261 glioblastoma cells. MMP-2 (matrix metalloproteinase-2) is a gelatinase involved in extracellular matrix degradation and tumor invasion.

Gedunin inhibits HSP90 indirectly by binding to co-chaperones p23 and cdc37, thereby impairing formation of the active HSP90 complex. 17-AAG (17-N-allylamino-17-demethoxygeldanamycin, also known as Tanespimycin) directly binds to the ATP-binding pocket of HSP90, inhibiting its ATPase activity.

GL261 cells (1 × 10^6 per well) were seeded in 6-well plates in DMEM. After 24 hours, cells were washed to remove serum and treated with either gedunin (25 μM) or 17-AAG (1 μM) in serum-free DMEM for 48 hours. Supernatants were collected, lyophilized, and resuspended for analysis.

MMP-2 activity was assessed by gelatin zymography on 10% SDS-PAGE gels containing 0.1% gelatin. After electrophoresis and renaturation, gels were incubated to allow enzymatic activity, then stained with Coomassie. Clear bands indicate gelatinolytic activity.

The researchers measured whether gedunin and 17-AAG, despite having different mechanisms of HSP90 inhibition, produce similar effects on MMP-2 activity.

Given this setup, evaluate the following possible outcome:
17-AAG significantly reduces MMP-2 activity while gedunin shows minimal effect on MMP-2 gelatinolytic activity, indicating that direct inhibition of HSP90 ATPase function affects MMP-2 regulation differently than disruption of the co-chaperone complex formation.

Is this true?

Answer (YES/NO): NO